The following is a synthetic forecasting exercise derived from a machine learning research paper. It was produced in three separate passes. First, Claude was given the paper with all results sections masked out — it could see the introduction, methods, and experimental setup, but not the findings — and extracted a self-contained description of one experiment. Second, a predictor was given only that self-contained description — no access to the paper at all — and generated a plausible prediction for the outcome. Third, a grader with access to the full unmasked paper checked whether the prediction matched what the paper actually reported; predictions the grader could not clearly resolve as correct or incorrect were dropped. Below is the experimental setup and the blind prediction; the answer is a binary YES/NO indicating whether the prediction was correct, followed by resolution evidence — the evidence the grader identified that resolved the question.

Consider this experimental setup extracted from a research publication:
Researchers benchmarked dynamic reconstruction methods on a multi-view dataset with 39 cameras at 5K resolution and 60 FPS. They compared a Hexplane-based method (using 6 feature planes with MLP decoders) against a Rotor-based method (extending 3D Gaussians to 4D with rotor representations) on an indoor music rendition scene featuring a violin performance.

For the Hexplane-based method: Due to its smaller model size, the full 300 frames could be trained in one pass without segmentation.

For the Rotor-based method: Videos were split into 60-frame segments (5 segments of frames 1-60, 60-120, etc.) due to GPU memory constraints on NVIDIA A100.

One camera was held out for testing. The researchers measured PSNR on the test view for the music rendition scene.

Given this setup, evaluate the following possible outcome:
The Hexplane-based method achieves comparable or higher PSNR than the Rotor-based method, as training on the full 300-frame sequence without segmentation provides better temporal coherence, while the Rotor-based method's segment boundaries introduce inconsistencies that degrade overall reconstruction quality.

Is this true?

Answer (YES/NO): YES